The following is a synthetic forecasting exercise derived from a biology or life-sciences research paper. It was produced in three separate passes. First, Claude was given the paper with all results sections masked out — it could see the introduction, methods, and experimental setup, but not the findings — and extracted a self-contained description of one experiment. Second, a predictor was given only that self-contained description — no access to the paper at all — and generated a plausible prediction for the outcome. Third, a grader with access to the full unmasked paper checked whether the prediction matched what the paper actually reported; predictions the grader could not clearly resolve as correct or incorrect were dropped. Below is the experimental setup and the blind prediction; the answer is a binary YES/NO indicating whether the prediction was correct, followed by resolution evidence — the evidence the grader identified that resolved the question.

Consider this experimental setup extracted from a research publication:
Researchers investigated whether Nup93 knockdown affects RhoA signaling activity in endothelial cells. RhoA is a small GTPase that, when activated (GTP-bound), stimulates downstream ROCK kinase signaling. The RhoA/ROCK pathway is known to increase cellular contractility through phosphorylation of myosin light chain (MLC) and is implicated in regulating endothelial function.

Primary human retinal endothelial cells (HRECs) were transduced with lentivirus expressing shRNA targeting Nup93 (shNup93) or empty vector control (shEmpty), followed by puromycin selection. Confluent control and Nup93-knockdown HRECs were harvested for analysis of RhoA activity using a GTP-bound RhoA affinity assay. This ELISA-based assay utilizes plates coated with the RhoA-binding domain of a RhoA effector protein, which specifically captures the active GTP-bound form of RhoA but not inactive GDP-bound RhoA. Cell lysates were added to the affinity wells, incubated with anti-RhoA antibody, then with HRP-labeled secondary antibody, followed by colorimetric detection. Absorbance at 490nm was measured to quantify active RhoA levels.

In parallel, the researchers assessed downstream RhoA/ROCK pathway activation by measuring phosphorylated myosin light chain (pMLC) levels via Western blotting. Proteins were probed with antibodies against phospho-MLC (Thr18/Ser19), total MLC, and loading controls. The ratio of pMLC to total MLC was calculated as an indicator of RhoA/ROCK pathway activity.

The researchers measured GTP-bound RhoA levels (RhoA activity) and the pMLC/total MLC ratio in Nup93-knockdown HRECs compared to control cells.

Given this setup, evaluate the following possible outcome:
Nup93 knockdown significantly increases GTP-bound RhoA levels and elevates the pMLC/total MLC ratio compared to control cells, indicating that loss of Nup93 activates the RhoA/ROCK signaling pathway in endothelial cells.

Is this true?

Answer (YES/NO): YES